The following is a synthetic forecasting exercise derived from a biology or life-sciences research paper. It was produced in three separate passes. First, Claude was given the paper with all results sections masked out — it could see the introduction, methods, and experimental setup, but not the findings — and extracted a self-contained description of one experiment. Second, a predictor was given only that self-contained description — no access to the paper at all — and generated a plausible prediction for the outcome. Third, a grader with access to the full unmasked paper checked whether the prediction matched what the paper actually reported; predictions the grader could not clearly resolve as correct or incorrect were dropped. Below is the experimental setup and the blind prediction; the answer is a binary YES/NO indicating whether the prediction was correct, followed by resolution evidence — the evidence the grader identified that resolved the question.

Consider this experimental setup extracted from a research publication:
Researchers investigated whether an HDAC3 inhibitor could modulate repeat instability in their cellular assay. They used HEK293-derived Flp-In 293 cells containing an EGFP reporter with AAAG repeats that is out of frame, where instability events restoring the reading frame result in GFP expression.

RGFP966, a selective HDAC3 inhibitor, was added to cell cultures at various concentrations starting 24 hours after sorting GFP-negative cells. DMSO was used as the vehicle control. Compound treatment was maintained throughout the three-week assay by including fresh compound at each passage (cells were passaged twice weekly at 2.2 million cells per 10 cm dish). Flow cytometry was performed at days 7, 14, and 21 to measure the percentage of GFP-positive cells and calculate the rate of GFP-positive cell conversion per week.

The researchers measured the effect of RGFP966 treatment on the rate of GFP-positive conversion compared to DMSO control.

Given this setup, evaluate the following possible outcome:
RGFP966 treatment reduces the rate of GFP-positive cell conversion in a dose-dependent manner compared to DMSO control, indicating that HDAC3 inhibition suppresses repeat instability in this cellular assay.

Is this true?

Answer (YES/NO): NO